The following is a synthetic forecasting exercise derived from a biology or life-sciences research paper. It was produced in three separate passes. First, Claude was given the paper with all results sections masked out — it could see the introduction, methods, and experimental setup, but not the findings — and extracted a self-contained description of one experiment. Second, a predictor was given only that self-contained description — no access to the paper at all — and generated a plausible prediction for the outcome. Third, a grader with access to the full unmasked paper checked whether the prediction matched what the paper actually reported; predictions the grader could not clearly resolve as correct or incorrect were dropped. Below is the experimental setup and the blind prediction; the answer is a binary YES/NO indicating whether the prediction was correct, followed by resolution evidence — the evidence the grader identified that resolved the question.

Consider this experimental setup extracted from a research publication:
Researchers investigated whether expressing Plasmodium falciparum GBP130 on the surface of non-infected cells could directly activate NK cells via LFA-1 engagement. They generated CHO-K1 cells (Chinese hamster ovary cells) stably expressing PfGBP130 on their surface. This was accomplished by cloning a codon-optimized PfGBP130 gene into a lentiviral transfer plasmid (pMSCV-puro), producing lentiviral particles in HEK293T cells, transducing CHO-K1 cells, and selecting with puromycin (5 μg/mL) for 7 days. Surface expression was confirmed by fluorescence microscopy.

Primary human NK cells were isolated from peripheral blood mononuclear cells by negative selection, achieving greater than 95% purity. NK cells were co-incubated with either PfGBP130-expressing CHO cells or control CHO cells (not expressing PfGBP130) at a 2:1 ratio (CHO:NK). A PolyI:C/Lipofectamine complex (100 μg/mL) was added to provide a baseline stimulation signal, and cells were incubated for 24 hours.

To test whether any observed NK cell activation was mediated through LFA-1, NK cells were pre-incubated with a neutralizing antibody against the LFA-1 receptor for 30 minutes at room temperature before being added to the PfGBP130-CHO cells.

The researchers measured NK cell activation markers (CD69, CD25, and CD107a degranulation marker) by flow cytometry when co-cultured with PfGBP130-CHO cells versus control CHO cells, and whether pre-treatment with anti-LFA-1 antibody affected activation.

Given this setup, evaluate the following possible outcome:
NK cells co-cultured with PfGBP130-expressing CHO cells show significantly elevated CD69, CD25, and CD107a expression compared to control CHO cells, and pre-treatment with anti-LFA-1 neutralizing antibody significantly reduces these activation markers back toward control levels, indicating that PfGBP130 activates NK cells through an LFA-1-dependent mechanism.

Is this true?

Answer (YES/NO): YES